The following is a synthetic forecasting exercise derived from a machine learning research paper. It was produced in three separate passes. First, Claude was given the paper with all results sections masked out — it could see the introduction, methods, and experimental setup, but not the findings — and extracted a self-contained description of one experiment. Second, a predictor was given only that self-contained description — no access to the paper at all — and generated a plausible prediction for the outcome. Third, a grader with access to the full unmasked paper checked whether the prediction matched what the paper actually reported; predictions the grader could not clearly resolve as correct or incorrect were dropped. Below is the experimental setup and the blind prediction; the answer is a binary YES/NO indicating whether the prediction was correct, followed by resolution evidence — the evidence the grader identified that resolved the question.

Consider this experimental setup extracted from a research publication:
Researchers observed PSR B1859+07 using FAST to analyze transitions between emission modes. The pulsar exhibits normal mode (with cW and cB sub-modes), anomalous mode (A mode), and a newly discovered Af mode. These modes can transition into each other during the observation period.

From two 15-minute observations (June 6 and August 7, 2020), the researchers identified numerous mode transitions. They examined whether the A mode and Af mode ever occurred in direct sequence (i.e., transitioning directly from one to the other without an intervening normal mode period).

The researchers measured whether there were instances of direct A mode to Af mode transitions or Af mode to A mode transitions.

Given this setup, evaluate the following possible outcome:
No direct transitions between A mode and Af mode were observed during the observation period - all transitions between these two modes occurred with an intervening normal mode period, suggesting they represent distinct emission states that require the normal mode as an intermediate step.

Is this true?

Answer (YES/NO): NO